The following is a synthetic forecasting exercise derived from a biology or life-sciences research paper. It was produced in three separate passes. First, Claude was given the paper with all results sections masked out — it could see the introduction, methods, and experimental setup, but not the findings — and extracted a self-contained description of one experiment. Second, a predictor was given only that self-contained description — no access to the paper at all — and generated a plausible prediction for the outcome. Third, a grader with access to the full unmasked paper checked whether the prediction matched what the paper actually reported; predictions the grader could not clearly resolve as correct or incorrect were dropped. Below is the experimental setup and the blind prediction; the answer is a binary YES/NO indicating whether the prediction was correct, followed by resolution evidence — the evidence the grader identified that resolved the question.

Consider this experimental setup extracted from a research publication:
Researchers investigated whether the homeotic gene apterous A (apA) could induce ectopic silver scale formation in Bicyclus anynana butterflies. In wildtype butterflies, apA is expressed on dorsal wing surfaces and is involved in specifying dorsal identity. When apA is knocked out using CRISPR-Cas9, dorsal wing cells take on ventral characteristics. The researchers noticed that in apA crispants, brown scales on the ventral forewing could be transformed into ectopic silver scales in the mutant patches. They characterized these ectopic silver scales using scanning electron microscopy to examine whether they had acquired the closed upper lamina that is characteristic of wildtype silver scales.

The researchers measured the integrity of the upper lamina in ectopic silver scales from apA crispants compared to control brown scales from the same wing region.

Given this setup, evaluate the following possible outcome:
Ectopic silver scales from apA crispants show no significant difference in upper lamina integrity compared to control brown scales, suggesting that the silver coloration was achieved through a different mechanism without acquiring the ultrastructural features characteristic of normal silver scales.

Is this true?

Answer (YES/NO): NO